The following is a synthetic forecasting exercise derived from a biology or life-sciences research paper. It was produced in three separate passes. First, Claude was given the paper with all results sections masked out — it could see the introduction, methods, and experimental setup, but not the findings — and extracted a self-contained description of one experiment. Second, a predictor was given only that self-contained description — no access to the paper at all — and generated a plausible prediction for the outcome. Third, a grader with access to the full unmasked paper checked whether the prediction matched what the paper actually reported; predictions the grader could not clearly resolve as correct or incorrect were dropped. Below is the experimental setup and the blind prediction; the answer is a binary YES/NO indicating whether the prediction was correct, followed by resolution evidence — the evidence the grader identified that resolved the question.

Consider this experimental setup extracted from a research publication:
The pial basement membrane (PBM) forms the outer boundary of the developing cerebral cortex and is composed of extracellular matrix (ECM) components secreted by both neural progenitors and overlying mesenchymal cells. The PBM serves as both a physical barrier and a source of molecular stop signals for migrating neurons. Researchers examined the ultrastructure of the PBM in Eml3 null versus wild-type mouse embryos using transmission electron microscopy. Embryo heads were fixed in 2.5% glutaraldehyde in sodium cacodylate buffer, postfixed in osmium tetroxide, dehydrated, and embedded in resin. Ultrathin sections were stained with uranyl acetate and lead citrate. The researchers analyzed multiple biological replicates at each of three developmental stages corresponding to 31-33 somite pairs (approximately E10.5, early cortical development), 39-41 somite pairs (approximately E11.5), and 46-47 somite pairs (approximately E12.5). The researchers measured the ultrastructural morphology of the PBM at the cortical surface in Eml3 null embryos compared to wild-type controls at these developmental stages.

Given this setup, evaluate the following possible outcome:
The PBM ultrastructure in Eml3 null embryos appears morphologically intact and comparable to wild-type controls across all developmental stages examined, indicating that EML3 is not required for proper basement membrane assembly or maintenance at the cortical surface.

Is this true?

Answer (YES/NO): NO